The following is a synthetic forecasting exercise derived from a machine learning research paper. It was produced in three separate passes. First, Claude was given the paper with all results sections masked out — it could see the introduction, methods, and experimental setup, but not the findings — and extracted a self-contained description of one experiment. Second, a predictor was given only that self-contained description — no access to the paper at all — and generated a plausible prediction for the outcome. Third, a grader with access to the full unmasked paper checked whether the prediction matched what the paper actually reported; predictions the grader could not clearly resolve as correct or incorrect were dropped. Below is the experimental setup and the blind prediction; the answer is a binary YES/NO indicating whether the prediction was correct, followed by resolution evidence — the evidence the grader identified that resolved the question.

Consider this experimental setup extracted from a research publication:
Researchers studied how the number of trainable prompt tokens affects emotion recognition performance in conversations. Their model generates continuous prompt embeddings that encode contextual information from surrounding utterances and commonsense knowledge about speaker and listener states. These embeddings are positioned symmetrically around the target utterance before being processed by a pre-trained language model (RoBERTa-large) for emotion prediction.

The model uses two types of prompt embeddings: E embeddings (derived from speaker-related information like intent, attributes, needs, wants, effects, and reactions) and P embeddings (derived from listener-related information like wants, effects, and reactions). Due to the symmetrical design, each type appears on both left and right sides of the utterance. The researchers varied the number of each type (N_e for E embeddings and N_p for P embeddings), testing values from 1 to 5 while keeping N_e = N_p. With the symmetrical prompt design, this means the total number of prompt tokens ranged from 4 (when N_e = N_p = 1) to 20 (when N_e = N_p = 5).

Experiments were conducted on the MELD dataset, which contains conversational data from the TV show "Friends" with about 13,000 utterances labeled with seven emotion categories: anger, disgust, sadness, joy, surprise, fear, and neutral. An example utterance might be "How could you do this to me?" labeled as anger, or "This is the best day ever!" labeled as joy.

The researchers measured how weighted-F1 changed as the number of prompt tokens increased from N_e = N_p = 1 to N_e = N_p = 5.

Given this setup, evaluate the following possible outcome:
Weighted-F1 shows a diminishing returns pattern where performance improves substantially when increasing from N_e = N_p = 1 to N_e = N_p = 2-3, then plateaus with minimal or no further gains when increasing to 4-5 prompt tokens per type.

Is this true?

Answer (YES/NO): NO